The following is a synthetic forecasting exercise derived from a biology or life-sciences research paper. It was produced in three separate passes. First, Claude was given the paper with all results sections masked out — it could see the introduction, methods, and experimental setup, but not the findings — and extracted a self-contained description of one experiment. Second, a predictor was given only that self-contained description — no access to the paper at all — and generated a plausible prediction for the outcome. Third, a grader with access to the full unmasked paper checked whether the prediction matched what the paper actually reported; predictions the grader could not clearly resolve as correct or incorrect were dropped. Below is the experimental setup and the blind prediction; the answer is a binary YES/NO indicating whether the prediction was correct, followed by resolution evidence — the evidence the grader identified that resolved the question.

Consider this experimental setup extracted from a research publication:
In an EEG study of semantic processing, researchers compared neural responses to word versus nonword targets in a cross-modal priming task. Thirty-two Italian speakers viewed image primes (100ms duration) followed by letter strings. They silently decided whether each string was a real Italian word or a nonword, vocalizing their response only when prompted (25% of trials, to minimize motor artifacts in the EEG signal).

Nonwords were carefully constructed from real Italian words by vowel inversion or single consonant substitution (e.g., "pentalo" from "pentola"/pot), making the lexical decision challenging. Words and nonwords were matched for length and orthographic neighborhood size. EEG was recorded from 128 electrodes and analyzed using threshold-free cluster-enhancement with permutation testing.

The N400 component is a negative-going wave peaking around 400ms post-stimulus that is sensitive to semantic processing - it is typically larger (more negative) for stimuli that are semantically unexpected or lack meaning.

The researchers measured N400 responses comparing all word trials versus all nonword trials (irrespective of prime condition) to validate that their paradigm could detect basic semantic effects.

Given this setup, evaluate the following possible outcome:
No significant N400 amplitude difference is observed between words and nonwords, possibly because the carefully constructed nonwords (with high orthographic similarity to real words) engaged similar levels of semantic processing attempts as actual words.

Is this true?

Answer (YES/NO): NO